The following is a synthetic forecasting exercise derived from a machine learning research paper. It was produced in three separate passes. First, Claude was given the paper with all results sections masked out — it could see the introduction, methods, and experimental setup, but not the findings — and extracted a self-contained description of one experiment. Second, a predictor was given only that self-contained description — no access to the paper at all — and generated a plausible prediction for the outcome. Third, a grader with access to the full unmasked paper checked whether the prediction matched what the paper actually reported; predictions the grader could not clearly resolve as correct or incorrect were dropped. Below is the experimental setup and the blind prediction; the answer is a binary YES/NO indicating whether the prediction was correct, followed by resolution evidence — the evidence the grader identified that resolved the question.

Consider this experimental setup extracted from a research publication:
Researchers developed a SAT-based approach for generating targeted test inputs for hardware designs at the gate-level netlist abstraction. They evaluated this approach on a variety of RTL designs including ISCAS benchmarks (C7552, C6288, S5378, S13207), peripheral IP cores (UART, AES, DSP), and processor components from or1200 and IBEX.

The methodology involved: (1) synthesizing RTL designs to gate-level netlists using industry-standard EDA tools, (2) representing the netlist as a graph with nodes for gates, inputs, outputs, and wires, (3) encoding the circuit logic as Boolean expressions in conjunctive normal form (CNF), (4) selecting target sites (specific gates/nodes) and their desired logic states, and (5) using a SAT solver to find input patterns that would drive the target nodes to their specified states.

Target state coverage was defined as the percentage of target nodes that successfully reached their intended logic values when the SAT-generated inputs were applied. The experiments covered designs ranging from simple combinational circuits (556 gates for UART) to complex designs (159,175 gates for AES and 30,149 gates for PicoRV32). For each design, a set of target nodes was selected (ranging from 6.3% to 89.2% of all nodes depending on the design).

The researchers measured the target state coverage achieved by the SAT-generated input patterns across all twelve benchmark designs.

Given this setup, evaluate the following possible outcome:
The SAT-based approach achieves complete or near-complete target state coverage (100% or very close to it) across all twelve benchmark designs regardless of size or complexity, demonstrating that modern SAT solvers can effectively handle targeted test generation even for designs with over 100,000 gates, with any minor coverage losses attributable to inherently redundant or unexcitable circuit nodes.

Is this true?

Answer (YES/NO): YES